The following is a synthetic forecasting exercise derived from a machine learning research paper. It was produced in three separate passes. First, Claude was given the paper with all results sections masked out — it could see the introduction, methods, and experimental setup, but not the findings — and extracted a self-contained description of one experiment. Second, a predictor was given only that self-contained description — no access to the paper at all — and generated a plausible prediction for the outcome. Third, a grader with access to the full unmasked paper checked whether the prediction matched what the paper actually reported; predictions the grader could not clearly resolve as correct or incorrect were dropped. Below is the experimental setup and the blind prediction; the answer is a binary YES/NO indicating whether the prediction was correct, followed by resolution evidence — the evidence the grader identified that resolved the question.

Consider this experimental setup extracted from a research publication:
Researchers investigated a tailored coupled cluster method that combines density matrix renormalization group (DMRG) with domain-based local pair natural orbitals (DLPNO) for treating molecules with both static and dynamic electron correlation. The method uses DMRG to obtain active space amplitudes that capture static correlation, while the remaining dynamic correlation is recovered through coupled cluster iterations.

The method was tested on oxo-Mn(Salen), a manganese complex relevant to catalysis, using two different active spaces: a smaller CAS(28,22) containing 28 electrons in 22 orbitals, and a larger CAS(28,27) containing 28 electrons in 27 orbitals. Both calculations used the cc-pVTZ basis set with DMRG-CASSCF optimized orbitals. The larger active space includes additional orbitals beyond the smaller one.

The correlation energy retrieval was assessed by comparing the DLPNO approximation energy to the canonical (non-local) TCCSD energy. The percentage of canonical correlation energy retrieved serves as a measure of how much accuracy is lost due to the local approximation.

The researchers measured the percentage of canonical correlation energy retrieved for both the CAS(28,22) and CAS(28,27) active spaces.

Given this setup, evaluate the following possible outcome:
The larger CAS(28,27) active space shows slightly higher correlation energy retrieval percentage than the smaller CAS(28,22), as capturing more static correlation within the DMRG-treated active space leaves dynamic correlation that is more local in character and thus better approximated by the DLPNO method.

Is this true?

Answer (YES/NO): NO